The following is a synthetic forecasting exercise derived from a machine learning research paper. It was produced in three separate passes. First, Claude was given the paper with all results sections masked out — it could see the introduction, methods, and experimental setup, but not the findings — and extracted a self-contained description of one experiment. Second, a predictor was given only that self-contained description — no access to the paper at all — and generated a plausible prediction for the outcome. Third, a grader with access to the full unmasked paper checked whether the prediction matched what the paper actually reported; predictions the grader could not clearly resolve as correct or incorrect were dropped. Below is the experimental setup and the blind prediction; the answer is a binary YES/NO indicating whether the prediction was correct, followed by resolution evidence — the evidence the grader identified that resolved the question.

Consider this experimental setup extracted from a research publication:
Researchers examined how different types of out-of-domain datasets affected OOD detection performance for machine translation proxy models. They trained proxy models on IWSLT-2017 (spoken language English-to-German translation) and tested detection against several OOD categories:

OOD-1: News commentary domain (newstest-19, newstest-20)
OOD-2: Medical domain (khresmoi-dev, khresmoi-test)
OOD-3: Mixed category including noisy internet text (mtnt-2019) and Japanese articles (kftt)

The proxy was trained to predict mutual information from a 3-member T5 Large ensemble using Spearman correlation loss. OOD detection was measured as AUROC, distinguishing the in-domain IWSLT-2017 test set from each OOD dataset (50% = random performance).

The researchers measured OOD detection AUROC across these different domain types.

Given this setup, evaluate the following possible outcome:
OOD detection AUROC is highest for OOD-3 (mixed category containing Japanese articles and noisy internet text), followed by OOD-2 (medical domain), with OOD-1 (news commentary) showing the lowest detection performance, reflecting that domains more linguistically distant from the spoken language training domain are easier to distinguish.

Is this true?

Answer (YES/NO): NO